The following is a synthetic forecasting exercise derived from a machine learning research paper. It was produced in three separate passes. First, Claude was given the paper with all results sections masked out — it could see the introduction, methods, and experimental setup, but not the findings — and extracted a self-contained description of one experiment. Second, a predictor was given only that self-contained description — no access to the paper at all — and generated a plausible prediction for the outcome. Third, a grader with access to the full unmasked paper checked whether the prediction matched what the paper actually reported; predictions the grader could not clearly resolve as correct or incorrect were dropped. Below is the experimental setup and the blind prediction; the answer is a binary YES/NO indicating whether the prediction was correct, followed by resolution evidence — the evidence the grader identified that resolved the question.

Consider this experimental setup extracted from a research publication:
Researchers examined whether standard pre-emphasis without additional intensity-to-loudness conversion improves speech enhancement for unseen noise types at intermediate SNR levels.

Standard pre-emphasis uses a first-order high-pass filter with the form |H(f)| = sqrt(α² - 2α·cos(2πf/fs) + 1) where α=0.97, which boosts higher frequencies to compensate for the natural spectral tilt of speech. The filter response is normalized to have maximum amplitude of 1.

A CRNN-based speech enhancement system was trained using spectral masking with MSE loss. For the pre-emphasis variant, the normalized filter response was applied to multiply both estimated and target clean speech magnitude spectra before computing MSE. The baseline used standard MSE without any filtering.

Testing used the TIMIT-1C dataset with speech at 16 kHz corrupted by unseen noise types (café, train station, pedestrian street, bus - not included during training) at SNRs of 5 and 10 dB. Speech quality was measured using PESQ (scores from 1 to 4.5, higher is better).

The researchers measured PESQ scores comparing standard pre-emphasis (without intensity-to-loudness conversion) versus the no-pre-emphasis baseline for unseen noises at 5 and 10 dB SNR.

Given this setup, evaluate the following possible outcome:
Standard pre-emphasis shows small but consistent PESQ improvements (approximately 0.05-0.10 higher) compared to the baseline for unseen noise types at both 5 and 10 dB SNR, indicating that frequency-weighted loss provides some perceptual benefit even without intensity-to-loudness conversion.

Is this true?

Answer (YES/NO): NO